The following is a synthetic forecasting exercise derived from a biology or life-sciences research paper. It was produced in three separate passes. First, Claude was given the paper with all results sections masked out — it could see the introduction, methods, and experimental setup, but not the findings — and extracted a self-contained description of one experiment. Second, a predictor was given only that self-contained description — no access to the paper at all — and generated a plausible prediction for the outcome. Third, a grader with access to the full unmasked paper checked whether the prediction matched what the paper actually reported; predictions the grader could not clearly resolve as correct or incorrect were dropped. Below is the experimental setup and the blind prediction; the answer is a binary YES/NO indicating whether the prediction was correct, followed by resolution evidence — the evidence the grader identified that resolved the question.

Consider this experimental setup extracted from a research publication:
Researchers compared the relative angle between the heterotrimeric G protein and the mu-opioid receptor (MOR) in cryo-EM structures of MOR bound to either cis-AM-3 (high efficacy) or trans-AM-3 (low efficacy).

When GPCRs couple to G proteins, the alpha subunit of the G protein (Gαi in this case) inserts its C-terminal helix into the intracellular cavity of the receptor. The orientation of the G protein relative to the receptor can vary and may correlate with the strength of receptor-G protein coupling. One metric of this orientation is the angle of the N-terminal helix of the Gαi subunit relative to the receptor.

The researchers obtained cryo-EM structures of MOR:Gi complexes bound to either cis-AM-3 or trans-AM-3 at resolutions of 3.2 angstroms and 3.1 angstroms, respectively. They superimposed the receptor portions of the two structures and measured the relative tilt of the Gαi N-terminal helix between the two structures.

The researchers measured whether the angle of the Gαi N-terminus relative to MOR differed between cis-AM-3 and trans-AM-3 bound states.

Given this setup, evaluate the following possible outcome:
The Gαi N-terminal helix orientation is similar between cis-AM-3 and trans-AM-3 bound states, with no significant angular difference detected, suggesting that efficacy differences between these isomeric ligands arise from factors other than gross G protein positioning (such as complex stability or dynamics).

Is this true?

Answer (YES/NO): NO